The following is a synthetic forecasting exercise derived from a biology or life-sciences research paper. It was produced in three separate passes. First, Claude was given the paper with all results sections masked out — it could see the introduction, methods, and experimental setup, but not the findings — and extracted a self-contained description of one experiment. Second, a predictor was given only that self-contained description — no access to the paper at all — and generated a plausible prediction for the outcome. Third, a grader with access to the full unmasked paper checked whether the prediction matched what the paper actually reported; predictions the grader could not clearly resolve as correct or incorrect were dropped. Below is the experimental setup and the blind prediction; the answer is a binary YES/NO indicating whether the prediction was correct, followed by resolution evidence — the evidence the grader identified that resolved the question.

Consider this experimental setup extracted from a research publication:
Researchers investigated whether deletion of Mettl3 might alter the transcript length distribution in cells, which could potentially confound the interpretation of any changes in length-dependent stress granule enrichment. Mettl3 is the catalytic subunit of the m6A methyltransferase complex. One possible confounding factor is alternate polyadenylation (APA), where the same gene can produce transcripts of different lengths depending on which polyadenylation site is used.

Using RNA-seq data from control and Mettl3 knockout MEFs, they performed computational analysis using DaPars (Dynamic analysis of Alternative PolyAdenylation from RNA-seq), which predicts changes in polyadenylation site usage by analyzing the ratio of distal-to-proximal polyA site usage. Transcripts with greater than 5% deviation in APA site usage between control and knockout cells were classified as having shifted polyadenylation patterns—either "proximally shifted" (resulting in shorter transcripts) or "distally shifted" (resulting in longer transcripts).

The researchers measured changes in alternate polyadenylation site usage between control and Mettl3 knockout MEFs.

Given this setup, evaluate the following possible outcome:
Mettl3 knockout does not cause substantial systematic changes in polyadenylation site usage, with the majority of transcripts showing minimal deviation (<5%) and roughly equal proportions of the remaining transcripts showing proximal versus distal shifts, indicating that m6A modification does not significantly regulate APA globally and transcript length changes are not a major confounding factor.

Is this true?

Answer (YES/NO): NO